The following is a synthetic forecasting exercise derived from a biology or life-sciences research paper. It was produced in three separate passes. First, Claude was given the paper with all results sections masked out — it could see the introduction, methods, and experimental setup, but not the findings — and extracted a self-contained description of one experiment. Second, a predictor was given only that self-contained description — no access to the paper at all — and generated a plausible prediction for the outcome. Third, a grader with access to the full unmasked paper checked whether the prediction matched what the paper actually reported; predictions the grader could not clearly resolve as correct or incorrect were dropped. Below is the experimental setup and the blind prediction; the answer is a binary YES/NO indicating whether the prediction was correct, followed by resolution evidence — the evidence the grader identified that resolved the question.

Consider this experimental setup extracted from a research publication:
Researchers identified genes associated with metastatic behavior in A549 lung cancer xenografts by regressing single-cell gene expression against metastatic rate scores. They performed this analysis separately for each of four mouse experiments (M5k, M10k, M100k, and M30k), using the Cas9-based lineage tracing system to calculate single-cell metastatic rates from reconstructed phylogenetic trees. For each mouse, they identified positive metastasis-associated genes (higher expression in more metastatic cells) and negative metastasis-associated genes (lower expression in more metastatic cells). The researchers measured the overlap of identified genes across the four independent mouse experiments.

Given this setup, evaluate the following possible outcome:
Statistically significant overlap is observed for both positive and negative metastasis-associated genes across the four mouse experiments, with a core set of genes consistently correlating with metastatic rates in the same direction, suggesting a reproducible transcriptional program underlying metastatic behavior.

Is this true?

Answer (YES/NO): YES